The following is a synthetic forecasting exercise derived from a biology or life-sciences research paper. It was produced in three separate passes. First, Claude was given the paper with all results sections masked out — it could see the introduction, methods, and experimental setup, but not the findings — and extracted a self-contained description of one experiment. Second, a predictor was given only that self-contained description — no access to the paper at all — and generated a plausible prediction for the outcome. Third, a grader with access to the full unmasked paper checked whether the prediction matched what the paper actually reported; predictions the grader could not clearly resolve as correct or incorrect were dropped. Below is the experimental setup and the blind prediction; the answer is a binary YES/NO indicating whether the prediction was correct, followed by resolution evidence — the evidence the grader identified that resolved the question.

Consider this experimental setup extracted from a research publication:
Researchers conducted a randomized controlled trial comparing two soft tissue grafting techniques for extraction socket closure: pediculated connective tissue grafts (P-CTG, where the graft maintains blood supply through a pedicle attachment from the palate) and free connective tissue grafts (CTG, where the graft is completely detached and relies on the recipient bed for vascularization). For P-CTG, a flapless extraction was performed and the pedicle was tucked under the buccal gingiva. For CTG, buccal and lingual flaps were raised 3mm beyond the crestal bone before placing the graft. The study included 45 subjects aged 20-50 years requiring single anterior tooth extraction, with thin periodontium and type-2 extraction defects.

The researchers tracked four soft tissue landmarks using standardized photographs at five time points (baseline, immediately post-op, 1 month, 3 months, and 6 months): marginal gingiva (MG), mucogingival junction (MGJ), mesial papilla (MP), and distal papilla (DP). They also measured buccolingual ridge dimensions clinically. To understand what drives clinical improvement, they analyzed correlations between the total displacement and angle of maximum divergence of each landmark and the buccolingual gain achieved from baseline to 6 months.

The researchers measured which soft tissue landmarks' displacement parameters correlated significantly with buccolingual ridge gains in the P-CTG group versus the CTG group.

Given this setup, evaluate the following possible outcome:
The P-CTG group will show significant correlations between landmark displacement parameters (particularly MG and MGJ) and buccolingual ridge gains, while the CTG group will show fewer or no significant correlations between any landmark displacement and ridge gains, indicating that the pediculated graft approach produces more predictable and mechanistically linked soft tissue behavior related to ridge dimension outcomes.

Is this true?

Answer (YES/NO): NO